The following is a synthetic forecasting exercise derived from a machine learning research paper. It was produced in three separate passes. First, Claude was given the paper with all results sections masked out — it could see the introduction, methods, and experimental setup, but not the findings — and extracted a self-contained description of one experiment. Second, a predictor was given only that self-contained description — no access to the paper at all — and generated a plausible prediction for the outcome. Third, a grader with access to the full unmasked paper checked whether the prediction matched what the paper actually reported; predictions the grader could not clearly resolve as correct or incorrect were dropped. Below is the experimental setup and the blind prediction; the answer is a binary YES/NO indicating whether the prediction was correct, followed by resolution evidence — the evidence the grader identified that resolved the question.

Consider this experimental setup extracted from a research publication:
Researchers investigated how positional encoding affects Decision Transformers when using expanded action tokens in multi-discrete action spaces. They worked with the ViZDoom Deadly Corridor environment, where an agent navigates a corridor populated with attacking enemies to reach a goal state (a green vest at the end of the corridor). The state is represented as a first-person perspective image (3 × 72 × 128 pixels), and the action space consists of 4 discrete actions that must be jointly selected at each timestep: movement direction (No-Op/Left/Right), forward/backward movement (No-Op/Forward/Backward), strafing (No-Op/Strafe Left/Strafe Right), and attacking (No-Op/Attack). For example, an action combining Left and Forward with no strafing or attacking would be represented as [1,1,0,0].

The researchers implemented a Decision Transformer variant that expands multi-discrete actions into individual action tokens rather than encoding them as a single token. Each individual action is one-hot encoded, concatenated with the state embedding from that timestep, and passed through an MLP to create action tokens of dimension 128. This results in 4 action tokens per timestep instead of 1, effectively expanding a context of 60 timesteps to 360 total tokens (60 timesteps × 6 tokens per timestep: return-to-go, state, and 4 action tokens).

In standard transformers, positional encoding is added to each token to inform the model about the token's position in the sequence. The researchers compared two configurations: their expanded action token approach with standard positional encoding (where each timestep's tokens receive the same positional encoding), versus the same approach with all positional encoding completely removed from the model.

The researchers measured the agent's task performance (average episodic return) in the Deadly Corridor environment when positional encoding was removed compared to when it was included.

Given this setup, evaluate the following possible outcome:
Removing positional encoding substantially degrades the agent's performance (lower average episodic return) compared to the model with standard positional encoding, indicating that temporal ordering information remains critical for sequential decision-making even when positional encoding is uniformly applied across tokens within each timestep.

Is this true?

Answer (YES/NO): NO